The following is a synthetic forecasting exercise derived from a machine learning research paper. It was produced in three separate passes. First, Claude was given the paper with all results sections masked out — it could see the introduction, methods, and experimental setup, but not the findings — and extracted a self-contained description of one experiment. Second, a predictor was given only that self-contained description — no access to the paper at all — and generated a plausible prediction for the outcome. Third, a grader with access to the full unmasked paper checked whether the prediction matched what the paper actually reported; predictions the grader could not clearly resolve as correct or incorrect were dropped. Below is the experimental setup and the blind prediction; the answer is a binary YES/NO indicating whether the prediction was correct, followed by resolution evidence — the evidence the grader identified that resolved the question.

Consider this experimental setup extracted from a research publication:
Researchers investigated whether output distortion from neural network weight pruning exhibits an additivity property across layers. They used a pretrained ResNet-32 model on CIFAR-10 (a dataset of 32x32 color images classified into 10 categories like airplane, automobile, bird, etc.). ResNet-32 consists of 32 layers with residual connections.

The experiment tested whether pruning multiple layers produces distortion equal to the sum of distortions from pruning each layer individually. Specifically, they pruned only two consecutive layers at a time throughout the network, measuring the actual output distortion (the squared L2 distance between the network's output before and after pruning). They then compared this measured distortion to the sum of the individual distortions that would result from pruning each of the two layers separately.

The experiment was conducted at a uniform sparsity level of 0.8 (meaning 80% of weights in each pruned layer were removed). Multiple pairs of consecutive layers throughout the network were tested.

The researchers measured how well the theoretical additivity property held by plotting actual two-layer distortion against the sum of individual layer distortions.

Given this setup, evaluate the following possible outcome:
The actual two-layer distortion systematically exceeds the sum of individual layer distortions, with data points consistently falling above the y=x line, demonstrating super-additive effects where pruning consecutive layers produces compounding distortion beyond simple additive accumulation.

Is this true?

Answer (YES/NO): NO